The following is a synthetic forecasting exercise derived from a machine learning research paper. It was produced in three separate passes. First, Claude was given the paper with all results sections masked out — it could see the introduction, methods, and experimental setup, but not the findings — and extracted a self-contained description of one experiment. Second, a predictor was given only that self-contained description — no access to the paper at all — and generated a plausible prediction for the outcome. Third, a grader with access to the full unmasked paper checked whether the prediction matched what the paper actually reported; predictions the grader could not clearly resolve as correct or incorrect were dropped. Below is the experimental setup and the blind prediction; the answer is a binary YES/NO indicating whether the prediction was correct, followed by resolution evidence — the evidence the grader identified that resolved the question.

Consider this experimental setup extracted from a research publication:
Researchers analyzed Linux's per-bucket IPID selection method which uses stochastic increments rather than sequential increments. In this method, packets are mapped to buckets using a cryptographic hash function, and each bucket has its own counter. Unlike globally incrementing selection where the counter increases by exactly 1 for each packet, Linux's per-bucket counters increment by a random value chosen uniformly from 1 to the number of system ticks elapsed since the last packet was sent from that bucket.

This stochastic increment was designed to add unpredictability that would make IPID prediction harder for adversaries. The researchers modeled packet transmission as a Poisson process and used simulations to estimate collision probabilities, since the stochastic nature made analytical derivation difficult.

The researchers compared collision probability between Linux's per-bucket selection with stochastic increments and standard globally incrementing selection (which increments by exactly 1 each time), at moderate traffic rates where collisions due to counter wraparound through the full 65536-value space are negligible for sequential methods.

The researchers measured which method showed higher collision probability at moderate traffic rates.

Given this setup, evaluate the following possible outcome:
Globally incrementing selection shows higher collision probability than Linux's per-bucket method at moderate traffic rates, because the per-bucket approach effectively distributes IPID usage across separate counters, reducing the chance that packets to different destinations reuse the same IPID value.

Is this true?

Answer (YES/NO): NO